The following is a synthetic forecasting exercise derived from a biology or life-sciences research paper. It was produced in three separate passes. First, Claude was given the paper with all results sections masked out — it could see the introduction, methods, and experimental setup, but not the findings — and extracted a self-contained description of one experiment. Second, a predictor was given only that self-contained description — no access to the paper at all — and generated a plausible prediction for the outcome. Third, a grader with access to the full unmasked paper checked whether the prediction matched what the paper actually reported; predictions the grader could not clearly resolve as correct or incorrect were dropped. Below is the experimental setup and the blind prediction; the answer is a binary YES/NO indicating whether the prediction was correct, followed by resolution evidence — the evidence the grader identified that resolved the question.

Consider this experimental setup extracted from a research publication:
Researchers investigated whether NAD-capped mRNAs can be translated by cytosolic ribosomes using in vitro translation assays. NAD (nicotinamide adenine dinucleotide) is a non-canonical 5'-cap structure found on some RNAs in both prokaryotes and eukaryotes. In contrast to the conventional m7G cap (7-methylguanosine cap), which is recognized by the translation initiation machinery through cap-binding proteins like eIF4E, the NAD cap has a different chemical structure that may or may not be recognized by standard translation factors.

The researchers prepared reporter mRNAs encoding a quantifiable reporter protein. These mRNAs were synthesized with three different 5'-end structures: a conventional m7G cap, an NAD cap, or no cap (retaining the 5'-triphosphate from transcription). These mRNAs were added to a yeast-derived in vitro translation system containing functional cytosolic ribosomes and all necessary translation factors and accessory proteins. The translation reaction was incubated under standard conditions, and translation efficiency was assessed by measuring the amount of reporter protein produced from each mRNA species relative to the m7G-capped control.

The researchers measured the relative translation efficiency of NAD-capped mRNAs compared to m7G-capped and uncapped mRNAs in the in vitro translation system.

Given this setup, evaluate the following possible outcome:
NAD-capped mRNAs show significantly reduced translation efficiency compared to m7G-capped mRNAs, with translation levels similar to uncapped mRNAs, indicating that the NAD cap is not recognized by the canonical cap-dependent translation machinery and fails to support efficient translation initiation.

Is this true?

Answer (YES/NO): NO